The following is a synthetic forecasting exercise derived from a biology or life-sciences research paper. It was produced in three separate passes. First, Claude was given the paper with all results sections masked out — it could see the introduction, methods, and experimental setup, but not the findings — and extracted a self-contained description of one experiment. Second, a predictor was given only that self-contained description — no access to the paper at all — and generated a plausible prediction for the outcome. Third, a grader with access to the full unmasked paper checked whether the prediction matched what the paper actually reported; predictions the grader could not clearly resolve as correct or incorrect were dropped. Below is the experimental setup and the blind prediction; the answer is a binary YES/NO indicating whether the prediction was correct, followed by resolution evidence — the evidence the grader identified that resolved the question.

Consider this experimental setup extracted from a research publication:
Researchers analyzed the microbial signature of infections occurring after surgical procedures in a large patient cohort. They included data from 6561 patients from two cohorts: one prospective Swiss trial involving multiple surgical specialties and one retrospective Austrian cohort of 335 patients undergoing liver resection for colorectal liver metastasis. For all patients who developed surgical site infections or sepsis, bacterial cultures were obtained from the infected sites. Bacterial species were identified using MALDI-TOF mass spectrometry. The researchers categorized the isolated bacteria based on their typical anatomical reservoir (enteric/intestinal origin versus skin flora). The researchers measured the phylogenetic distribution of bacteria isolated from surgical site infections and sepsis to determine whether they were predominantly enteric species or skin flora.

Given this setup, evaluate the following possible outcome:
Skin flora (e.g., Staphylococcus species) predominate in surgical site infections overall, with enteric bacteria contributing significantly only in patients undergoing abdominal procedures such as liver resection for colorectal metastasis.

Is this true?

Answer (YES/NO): NO